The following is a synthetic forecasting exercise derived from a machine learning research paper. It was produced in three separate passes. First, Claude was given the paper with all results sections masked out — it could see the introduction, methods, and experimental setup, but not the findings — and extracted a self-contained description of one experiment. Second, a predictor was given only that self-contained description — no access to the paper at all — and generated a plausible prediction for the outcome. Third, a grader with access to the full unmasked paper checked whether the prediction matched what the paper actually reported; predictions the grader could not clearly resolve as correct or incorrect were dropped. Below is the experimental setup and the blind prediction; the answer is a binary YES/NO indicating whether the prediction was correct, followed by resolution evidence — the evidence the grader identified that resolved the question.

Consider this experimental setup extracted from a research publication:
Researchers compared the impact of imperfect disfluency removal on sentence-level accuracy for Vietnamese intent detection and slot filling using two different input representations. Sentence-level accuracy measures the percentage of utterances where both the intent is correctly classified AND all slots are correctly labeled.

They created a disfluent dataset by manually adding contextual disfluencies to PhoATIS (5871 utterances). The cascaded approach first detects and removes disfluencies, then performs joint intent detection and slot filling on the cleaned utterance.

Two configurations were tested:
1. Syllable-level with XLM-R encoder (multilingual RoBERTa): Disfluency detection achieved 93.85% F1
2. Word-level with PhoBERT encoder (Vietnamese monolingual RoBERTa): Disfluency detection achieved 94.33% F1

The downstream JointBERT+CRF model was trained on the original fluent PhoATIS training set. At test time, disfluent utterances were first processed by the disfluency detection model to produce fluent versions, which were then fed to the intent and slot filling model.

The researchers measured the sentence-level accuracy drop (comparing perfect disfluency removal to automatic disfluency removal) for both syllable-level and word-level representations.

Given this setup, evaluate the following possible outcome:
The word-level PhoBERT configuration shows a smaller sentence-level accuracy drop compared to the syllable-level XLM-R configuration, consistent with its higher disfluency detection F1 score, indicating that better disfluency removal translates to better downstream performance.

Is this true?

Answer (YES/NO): NO